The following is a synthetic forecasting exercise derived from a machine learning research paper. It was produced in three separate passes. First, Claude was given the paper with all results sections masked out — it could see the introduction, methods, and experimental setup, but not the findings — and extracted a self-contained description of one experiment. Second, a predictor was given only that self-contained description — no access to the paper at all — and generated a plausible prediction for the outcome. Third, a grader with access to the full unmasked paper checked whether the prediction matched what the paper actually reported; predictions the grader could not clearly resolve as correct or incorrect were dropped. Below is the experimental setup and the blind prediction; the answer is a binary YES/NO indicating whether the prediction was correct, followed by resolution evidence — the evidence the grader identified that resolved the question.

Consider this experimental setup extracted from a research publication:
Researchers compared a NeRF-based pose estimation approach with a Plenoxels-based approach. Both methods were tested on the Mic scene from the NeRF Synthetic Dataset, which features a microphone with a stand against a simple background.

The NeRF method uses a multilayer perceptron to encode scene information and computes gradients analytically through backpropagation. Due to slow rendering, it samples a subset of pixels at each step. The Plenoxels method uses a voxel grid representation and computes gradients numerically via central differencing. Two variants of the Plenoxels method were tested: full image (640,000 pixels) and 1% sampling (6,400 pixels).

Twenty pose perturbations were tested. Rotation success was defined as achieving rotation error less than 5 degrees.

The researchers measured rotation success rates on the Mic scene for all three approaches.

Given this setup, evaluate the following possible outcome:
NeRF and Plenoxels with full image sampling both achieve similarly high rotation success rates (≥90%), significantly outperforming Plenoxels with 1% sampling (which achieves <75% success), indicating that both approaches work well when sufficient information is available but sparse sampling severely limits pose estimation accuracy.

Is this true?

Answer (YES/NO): NO